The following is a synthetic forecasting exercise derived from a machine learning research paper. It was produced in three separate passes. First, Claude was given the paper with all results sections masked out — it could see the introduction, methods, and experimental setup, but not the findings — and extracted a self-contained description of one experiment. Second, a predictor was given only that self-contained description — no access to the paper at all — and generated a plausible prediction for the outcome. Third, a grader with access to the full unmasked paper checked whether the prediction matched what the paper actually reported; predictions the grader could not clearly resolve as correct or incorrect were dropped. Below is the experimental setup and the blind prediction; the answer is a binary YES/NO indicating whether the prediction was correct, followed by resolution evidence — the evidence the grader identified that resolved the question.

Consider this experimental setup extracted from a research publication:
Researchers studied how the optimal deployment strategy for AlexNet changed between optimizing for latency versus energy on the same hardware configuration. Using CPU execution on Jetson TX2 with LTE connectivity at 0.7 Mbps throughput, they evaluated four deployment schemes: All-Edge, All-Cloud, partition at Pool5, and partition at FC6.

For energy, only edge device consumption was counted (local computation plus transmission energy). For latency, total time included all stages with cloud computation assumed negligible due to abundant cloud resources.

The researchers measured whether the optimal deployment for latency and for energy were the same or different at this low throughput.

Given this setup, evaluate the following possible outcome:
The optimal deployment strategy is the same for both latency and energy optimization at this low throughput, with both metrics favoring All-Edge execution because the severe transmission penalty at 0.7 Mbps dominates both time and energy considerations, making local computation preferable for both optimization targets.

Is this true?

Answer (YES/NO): NO